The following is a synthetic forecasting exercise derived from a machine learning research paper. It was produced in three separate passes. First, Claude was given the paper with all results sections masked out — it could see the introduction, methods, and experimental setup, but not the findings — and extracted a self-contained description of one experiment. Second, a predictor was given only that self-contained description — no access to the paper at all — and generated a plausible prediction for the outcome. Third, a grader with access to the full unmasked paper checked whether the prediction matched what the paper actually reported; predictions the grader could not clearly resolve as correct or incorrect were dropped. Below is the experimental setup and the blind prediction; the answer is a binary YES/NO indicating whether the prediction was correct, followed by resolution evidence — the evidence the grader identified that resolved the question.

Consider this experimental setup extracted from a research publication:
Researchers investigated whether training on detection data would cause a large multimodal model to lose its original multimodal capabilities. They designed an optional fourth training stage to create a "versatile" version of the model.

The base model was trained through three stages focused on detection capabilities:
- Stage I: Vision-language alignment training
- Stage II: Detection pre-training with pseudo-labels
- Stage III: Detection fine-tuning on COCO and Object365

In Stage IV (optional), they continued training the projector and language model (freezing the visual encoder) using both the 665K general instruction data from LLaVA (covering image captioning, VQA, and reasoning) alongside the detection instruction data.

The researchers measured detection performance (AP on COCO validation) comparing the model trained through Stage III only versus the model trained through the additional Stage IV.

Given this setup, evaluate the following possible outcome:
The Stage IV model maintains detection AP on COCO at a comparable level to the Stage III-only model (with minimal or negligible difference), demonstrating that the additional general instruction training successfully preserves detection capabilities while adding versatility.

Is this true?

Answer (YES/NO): YES